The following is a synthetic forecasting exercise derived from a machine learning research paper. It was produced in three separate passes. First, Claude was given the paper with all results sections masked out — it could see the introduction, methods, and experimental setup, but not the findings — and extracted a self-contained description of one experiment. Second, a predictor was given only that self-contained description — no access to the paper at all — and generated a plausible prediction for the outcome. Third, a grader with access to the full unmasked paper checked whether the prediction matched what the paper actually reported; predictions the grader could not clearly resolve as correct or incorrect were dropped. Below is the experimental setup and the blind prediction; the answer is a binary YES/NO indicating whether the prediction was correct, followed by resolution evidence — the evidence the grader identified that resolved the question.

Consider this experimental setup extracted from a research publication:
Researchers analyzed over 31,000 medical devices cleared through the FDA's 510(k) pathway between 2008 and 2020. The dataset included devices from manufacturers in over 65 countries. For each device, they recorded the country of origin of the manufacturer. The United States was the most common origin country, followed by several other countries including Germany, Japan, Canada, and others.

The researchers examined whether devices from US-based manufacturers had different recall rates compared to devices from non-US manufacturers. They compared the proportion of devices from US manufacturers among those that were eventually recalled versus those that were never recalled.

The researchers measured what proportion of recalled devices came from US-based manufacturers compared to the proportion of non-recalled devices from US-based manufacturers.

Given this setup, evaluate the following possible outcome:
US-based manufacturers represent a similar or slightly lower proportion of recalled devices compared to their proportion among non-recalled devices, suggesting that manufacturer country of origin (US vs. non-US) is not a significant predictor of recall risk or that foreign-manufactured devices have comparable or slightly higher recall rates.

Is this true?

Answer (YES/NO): NO